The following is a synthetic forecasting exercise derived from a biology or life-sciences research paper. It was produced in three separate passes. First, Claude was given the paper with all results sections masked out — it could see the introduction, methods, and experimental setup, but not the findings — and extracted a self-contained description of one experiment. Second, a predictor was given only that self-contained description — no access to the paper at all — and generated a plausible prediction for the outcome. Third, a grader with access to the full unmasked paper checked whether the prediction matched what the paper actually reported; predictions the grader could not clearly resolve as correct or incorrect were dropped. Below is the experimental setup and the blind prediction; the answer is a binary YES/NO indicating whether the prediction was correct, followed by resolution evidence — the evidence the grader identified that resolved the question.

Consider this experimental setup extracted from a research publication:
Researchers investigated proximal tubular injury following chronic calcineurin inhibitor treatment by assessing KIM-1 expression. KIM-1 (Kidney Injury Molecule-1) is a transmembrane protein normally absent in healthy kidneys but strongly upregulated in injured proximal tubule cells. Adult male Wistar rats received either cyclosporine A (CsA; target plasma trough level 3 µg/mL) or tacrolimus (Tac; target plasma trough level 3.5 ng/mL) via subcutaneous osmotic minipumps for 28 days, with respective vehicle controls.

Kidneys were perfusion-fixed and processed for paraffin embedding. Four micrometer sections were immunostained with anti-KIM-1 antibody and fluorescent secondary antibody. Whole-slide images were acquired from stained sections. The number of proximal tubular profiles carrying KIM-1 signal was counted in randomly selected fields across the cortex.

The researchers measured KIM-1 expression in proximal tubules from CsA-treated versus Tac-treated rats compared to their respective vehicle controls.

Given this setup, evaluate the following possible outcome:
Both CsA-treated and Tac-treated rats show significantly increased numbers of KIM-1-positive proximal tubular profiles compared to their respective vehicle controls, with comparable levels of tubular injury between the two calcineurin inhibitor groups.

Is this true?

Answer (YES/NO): YES